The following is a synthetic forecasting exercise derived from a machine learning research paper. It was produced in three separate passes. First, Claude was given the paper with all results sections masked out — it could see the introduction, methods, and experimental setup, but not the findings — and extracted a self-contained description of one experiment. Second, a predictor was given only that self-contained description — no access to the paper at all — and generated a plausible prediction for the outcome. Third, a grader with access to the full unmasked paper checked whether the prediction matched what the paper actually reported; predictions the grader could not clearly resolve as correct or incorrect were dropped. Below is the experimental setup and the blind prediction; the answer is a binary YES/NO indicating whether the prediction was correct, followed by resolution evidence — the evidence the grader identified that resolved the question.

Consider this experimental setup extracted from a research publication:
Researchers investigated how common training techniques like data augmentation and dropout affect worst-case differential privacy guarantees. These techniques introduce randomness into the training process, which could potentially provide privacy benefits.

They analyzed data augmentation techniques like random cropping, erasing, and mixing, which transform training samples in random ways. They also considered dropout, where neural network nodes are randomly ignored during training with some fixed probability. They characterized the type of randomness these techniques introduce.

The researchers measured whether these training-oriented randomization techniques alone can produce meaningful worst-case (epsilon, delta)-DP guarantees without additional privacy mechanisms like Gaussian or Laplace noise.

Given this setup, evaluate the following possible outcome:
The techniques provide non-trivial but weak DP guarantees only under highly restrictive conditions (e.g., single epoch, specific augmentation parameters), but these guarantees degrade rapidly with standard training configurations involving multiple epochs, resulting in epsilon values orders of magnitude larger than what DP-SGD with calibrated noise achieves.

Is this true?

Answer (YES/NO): NO